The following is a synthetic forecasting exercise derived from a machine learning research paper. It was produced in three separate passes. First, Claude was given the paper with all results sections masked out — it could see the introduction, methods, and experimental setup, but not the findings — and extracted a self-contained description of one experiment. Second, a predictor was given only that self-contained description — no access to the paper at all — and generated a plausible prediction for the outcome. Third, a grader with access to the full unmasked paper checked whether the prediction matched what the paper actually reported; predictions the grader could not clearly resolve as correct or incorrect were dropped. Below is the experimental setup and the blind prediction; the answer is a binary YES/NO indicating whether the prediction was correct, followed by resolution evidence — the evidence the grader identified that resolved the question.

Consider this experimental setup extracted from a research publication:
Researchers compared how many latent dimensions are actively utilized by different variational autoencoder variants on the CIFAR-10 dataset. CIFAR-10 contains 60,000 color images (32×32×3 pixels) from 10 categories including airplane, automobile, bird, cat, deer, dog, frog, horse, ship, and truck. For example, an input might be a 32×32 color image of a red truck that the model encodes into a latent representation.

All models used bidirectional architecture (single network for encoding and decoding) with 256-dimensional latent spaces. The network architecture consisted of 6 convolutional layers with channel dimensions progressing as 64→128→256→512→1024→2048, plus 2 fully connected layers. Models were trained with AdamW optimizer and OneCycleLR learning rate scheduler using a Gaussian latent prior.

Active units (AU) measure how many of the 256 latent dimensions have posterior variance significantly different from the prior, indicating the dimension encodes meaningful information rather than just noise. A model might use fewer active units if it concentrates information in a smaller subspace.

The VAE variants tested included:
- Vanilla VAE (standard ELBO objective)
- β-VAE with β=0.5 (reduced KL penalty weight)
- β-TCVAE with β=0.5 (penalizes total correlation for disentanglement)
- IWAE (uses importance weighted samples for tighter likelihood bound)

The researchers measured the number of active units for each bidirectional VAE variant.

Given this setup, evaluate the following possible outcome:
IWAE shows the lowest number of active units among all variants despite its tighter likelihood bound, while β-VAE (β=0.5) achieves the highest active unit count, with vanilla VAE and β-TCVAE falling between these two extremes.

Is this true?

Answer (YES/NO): NO